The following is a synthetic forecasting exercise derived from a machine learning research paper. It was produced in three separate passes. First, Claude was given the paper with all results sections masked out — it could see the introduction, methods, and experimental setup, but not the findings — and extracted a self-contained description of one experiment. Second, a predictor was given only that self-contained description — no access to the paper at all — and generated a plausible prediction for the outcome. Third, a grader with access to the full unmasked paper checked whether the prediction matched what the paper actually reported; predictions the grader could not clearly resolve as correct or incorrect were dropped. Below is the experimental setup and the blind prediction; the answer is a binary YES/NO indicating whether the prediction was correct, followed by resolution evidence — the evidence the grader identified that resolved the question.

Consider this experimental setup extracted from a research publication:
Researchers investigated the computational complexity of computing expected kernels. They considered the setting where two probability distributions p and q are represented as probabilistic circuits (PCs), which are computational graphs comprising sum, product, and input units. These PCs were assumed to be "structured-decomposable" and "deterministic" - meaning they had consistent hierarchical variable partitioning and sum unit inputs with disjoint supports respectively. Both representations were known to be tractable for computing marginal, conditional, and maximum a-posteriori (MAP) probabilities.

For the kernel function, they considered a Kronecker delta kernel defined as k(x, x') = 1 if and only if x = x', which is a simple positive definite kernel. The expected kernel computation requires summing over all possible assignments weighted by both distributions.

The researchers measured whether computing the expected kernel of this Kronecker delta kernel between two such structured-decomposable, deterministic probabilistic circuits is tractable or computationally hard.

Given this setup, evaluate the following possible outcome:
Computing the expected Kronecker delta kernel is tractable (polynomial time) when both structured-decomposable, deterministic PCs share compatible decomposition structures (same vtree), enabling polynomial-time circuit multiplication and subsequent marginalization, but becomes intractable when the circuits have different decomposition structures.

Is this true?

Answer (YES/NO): NO